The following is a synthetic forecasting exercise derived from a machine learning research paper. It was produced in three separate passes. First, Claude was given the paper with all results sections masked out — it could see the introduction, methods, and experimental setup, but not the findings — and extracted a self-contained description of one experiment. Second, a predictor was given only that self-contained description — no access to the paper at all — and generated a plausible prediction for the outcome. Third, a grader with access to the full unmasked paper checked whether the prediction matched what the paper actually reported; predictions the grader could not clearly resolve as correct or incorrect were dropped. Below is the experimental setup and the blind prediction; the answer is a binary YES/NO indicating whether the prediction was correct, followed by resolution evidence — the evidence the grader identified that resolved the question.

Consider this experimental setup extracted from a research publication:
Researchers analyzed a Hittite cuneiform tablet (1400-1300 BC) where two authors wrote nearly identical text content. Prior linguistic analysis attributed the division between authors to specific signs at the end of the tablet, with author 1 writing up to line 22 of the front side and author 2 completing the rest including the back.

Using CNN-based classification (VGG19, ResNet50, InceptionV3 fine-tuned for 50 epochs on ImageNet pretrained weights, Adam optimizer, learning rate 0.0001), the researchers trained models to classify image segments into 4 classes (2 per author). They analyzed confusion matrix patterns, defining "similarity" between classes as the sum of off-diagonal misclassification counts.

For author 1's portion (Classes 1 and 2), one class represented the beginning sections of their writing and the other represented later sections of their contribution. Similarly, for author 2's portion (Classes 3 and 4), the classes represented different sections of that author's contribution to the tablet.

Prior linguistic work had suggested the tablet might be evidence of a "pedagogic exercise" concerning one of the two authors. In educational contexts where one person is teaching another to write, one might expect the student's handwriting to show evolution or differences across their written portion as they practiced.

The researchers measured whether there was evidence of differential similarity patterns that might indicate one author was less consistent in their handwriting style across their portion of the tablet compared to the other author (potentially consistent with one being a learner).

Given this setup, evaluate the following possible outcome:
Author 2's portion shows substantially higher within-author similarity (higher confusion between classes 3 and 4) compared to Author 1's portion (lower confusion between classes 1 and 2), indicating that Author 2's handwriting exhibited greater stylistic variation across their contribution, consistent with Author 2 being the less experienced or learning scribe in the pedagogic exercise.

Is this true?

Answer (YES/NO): NO